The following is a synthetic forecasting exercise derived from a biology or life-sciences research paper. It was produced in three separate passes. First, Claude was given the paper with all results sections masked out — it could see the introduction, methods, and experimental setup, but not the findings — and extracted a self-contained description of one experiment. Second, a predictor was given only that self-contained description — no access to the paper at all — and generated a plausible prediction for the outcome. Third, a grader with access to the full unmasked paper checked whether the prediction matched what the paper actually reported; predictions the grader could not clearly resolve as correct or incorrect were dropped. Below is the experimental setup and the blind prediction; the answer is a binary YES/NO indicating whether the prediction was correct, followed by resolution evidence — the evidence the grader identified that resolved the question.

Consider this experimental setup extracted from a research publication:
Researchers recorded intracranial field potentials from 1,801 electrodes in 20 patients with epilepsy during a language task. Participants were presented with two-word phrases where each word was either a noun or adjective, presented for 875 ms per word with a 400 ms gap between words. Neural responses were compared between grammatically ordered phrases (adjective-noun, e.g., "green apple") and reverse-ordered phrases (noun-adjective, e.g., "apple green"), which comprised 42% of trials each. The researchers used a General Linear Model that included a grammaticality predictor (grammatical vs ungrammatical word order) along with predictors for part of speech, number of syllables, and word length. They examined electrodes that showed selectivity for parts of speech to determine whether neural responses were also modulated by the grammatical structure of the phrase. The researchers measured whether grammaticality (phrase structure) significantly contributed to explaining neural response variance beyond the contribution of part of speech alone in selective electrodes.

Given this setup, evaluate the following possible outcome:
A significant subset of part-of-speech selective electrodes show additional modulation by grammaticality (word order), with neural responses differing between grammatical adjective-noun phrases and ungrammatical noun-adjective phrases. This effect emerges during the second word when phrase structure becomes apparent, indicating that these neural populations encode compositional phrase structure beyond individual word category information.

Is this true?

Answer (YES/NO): NO